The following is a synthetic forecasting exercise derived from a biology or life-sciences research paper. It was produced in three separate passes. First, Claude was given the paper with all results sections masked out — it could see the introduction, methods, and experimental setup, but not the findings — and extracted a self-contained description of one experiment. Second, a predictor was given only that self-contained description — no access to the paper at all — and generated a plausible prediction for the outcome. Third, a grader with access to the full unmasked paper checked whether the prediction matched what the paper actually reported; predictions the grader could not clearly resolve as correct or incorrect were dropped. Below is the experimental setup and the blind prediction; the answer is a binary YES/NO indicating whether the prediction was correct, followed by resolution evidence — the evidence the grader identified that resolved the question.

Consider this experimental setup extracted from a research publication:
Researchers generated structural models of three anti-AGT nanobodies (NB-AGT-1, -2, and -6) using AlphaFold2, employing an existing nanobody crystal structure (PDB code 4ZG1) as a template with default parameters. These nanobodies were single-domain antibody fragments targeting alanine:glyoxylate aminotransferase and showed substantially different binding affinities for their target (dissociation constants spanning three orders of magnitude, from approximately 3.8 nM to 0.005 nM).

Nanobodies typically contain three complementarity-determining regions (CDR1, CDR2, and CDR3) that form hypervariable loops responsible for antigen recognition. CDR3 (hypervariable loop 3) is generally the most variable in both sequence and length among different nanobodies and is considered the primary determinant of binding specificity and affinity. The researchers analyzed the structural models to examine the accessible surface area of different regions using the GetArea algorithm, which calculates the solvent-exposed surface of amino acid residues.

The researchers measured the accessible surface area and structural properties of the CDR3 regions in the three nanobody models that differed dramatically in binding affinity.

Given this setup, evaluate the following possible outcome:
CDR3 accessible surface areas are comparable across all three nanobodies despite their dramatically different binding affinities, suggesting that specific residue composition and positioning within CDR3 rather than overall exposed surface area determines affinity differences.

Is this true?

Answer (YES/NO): YES